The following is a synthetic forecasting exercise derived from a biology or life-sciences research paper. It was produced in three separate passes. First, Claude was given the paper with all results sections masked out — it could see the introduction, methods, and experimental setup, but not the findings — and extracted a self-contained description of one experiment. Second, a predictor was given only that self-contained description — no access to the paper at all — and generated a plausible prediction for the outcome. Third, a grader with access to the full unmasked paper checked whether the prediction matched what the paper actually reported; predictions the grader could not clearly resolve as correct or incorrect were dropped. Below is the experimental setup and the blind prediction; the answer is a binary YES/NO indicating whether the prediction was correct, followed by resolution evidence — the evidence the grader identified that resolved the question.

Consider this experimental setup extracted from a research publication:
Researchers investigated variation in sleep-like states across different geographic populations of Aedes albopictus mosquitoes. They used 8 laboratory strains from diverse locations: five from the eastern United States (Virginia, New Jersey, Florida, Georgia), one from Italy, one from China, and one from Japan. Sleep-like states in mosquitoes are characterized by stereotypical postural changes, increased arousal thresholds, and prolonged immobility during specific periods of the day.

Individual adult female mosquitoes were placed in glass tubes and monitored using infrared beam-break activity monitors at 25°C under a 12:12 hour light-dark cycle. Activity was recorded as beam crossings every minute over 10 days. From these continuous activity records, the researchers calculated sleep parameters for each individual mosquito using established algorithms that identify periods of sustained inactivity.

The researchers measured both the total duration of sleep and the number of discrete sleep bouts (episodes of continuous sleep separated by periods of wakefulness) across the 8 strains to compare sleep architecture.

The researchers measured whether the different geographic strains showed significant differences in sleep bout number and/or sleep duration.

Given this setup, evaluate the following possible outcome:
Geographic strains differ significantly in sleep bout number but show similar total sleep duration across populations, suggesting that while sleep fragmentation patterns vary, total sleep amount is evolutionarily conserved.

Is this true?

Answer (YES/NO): NO